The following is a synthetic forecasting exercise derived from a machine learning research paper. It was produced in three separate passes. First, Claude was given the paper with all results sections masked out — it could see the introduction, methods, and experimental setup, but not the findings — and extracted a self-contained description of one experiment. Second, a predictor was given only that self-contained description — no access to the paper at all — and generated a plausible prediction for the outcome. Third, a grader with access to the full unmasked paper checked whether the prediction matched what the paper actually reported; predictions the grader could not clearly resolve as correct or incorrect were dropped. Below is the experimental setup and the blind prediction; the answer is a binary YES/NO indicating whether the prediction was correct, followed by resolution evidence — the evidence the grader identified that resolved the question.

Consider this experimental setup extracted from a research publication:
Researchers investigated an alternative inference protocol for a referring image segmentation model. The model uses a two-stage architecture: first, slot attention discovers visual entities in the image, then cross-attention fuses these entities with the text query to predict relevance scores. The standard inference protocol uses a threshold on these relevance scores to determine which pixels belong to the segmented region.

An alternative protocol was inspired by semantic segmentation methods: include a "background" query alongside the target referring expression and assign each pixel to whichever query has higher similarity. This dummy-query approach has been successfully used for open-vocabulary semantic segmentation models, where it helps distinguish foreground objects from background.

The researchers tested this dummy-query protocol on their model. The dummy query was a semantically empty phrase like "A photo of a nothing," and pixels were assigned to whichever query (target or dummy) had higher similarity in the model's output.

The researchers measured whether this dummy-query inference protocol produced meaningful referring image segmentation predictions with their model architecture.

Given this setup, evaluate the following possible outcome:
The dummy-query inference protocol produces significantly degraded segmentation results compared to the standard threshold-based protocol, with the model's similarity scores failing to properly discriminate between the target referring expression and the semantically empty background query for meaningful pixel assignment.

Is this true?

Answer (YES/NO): YES